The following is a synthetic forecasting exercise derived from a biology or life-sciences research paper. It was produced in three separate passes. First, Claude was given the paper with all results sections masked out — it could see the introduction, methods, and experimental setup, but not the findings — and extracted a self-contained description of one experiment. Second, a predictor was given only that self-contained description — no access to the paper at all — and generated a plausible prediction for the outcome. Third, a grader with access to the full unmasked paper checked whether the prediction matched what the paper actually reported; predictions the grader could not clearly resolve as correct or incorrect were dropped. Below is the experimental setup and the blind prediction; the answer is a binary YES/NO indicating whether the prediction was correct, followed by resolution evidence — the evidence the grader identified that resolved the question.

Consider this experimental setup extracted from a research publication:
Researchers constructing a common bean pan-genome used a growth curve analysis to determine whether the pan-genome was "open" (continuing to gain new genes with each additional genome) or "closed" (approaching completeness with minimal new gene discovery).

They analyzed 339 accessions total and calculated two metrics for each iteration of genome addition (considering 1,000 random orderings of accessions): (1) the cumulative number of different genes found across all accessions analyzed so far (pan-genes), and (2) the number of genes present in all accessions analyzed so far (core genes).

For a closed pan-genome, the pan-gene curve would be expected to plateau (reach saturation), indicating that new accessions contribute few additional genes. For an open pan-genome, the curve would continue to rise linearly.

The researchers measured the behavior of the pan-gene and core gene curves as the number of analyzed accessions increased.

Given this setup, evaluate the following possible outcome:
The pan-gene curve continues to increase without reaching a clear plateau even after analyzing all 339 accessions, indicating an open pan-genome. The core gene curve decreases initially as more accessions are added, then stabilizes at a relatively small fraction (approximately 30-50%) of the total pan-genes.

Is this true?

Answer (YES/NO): NO